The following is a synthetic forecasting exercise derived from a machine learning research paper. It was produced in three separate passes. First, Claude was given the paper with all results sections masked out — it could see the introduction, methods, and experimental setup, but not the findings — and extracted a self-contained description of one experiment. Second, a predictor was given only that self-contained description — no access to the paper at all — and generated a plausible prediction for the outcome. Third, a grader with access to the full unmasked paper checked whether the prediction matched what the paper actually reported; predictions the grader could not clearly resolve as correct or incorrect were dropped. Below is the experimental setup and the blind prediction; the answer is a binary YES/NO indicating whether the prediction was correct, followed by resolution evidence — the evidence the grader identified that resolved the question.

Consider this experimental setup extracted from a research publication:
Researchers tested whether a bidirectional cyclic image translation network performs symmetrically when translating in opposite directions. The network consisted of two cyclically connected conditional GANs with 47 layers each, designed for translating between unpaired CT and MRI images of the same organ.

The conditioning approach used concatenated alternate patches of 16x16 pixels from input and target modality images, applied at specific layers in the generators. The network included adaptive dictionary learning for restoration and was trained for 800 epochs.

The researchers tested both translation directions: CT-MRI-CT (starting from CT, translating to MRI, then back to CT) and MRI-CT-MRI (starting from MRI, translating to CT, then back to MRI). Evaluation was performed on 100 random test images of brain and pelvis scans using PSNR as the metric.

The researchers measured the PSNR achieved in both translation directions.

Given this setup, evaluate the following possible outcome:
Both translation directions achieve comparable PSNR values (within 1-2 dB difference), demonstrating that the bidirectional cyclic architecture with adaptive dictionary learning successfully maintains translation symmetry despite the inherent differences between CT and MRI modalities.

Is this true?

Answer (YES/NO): NO